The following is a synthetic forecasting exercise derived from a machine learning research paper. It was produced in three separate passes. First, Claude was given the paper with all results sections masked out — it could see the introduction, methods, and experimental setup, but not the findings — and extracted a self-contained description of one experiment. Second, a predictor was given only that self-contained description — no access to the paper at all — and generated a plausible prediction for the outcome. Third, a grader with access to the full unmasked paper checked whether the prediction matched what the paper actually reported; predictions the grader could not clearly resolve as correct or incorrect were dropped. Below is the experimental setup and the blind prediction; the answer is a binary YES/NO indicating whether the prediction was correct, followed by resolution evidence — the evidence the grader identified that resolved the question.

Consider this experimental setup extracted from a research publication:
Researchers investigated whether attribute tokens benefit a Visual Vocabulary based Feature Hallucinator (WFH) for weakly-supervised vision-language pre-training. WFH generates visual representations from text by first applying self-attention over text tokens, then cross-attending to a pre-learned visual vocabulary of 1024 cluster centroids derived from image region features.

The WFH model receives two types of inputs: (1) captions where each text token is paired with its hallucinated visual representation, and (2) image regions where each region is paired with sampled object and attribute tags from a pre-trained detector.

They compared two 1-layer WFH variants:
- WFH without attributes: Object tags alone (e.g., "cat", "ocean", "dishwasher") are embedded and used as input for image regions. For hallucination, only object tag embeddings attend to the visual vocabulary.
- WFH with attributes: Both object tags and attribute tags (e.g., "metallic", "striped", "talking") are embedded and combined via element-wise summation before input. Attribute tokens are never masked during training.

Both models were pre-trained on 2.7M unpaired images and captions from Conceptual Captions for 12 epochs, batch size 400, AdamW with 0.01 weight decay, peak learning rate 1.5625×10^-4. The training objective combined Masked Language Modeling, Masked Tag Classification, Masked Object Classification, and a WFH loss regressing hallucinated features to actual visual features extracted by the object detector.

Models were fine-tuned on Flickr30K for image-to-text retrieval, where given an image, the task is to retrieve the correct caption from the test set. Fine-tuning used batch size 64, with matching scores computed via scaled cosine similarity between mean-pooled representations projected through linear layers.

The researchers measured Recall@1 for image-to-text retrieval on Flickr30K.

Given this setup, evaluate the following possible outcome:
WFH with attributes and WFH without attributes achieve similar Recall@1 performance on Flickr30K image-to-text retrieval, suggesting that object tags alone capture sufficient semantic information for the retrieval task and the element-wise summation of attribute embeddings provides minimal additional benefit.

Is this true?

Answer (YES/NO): NO